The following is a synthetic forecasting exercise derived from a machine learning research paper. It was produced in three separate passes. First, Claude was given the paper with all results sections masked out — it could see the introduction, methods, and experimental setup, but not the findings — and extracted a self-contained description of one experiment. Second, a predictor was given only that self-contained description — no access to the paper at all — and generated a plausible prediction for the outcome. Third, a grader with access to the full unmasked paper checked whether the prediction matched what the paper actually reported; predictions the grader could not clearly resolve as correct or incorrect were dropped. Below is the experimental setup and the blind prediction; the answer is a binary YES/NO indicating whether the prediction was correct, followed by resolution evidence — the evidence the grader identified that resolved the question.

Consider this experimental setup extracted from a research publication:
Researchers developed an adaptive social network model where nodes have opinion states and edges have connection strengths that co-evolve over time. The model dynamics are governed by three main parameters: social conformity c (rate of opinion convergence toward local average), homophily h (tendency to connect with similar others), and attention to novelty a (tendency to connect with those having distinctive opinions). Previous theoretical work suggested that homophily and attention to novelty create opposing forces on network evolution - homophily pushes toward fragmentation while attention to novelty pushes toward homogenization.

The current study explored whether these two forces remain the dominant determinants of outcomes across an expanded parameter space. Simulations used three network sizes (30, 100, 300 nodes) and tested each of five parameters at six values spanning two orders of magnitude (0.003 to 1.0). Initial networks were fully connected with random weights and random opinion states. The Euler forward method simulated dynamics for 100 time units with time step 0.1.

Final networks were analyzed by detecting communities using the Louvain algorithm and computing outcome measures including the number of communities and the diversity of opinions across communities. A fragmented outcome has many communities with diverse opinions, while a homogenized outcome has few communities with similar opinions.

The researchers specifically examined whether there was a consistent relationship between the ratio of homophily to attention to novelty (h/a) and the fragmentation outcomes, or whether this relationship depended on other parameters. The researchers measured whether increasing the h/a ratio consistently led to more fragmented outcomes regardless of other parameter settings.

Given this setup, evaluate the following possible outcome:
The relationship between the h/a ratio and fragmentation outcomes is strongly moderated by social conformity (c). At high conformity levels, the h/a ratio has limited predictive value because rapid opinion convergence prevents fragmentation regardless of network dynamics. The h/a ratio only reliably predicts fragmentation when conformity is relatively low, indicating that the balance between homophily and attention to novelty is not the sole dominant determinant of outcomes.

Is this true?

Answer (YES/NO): NO